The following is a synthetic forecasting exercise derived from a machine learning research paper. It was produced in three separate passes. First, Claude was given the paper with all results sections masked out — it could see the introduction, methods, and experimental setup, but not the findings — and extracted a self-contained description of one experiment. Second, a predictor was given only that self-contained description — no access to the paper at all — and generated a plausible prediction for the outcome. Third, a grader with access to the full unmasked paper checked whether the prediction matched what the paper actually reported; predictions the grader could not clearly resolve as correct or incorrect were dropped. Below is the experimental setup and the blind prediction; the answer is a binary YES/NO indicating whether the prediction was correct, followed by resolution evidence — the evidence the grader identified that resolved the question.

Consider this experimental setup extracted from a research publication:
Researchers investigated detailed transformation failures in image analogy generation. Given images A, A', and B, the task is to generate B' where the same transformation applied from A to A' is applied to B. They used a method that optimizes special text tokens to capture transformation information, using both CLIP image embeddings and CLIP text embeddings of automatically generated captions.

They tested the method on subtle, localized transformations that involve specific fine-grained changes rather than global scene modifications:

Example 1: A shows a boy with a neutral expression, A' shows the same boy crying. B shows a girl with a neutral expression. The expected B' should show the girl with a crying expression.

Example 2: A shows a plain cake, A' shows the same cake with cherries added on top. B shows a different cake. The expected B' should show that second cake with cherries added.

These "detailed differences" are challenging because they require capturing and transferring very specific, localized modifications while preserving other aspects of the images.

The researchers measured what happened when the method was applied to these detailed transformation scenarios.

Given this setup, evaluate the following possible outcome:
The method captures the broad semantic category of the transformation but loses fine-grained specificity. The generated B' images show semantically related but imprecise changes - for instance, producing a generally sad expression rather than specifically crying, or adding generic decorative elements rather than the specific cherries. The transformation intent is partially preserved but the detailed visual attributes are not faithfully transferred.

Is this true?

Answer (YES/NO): NO